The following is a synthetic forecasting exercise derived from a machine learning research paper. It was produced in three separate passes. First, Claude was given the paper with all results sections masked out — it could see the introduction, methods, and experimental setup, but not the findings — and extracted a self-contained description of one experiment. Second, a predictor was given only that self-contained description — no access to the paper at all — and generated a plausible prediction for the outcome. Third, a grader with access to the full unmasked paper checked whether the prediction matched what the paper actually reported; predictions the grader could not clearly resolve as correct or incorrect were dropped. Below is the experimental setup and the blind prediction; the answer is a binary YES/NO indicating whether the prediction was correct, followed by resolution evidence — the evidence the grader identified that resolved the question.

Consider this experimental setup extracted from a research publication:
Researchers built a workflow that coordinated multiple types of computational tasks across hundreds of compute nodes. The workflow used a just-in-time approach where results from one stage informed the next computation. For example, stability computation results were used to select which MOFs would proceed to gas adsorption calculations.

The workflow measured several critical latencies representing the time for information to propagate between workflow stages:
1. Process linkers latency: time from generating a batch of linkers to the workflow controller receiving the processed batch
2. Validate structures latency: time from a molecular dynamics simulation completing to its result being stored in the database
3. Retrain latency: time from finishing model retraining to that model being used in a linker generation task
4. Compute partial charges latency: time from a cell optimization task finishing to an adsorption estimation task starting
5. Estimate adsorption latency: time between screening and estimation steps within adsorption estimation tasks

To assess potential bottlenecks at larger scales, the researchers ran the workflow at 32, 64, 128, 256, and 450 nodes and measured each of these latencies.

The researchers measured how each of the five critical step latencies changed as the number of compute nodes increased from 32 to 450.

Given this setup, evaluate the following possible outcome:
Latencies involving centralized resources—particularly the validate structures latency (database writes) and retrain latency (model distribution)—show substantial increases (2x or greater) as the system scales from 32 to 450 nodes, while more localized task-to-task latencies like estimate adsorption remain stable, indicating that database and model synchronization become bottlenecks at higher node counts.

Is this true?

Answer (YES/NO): NO